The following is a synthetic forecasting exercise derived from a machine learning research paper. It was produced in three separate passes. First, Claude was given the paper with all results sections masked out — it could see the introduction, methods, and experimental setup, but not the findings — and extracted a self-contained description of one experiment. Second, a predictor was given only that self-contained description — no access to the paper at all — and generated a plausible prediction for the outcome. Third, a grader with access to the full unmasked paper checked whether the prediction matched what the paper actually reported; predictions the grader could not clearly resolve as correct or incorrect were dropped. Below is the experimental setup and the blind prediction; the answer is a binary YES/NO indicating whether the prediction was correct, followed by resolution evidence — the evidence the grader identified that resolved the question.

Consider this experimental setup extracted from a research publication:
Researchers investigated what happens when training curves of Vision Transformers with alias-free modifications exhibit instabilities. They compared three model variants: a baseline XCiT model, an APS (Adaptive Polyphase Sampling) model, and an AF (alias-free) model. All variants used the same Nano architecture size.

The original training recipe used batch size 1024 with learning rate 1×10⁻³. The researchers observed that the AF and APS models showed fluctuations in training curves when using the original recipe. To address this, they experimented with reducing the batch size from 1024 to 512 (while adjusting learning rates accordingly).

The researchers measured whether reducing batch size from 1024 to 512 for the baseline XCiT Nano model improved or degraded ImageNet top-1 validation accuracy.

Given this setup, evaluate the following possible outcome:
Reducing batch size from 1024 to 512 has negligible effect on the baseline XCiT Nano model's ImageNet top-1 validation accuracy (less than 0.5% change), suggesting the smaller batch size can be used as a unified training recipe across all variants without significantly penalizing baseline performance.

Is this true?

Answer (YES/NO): NO